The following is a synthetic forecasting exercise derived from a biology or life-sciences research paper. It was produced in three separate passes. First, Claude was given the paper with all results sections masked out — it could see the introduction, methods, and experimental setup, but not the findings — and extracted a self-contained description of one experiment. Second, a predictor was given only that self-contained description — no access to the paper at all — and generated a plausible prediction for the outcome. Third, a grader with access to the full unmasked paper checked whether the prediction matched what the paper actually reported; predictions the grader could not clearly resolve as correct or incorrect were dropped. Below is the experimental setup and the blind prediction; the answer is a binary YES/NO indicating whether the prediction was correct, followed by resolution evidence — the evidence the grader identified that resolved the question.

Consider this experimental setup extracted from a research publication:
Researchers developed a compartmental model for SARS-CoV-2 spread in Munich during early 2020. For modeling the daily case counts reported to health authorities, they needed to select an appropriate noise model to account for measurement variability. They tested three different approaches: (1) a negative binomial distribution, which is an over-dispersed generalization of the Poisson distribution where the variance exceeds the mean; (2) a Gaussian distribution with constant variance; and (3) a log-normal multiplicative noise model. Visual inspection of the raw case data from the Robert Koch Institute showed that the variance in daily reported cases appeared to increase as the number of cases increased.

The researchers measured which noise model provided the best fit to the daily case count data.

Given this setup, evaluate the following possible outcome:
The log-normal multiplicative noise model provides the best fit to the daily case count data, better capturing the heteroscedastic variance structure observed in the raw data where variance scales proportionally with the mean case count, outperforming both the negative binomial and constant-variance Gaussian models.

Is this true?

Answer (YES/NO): NO